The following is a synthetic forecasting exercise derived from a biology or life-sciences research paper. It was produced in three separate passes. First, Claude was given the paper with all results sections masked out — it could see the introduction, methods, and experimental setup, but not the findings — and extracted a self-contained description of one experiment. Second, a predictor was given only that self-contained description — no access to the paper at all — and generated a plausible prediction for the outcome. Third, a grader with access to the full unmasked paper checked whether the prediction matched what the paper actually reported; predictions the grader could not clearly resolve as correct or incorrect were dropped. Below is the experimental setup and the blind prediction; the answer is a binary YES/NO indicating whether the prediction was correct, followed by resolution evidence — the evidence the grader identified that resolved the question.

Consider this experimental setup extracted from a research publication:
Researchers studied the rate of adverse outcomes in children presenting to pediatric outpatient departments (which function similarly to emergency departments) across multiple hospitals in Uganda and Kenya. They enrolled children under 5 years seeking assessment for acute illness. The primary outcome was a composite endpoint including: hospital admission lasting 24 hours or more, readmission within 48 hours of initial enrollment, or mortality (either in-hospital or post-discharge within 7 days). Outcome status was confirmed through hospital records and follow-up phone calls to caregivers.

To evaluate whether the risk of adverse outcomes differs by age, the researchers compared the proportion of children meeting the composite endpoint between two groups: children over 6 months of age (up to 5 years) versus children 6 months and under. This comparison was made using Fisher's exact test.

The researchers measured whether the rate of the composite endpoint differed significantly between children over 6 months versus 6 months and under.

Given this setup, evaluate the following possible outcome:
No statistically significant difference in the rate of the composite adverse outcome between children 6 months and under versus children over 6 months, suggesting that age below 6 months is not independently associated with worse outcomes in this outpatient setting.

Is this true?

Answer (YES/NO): NO